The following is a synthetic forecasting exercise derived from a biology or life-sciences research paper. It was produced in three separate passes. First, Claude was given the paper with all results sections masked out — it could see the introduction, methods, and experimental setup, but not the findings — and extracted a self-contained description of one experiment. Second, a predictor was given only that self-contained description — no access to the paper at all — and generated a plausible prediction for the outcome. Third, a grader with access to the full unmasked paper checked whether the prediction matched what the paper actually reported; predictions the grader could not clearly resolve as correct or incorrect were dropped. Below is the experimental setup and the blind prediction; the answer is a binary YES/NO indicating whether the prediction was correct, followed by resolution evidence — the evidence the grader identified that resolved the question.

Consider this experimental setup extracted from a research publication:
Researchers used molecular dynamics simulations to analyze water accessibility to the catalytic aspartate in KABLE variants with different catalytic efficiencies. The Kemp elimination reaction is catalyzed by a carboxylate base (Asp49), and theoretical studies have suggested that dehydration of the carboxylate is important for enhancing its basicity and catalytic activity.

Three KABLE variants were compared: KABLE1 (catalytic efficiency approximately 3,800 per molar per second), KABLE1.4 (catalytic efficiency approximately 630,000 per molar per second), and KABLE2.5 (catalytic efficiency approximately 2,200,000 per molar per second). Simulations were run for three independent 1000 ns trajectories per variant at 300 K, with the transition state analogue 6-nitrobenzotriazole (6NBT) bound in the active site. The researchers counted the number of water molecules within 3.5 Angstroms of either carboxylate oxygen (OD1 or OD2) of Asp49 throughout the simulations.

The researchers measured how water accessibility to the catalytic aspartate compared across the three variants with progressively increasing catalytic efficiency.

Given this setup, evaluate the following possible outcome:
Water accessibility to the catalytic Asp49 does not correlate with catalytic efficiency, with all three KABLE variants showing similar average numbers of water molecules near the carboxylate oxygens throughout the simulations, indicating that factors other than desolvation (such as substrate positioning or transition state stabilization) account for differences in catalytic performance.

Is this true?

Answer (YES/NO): NO